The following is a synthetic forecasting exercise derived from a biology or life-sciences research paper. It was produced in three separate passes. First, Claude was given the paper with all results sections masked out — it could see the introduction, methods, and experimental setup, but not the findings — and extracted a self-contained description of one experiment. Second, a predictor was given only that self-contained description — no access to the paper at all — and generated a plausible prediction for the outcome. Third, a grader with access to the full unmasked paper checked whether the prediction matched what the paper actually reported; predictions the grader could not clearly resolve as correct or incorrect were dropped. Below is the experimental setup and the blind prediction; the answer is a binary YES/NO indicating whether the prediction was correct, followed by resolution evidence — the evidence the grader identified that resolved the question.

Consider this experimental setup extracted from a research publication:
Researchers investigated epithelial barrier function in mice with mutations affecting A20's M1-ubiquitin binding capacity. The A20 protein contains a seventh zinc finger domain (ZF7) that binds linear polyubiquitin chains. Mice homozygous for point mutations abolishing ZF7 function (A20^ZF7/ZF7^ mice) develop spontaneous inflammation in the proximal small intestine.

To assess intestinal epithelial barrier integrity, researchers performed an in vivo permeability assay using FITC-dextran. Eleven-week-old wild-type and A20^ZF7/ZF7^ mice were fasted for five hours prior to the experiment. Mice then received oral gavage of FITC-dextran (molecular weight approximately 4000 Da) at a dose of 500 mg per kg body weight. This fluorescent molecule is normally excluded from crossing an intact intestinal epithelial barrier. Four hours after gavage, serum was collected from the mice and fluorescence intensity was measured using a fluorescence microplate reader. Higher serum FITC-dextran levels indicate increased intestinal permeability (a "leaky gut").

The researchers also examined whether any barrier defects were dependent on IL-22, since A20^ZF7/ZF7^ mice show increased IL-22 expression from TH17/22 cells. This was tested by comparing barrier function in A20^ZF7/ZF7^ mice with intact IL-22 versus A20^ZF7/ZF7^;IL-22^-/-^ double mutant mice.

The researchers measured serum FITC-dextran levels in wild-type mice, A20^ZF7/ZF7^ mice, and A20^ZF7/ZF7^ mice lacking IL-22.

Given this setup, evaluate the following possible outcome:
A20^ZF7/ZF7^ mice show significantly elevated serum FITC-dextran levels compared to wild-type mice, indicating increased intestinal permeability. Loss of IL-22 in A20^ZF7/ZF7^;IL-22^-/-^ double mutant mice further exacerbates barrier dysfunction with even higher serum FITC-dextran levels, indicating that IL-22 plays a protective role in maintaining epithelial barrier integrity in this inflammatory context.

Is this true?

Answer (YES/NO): NO